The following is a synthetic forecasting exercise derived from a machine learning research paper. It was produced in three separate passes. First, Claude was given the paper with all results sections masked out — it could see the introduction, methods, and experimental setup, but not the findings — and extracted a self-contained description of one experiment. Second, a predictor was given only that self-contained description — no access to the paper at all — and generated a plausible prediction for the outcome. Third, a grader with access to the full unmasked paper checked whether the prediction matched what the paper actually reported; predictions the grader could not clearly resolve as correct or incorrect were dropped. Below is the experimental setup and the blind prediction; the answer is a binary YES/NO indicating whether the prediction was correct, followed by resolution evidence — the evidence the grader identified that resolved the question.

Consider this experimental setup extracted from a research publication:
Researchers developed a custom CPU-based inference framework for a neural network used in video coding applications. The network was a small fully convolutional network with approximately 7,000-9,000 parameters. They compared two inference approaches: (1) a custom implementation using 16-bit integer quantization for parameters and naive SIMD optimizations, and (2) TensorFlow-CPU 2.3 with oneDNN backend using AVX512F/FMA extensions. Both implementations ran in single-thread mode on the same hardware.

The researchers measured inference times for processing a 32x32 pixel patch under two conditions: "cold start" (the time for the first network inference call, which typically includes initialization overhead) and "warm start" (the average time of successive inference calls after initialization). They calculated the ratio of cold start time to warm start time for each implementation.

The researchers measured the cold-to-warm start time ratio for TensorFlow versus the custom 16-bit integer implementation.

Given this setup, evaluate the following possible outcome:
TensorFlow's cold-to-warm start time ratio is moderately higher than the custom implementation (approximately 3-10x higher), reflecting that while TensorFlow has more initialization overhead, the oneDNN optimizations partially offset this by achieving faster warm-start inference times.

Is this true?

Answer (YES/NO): NO